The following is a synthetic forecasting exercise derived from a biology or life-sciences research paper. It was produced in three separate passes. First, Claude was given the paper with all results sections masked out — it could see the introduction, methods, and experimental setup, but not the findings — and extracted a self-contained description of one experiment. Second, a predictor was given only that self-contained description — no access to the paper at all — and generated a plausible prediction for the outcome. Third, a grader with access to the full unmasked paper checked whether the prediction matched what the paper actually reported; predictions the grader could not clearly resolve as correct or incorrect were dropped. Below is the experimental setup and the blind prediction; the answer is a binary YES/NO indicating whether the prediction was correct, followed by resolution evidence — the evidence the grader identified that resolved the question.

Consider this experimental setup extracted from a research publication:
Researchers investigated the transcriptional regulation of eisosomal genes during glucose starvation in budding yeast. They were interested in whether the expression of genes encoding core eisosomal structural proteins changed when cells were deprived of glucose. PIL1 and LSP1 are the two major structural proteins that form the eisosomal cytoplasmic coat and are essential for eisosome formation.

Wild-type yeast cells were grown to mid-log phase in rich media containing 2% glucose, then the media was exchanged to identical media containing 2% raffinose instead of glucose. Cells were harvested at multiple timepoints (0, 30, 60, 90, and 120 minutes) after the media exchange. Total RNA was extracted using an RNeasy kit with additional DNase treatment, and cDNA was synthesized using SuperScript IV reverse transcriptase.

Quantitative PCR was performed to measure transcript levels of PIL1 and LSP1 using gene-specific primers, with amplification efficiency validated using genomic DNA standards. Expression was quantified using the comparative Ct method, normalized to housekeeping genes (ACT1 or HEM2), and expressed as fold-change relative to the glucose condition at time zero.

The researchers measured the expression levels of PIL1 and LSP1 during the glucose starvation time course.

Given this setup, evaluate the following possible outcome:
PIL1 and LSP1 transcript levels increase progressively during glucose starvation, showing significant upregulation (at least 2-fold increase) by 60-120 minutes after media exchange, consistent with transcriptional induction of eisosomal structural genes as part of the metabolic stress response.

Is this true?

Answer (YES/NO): NO